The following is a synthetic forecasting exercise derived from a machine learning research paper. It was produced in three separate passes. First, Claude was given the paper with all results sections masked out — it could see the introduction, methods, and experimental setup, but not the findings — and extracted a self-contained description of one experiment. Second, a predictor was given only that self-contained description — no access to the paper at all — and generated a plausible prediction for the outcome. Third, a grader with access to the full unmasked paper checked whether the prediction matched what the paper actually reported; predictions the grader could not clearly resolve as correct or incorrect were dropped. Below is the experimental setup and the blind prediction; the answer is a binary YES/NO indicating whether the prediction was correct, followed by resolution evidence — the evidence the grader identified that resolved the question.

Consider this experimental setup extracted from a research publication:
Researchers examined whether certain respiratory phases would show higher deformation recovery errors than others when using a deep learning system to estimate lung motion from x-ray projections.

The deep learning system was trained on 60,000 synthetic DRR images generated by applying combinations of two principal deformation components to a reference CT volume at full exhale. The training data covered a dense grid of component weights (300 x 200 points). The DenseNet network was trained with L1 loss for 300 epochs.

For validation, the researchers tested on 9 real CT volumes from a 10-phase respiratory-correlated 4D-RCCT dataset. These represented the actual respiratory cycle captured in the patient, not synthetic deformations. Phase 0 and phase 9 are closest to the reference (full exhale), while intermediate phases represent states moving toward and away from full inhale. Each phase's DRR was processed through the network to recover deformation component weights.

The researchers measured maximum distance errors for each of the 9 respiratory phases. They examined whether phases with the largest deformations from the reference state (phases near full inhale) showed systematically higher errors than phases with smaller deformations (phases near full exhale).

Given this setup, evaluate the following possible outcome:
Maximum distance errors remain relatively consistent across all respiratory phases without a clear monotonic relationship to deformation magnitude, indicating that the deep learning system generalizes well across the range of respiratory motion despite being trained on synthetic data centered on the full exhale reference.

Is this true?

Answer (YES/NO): NO